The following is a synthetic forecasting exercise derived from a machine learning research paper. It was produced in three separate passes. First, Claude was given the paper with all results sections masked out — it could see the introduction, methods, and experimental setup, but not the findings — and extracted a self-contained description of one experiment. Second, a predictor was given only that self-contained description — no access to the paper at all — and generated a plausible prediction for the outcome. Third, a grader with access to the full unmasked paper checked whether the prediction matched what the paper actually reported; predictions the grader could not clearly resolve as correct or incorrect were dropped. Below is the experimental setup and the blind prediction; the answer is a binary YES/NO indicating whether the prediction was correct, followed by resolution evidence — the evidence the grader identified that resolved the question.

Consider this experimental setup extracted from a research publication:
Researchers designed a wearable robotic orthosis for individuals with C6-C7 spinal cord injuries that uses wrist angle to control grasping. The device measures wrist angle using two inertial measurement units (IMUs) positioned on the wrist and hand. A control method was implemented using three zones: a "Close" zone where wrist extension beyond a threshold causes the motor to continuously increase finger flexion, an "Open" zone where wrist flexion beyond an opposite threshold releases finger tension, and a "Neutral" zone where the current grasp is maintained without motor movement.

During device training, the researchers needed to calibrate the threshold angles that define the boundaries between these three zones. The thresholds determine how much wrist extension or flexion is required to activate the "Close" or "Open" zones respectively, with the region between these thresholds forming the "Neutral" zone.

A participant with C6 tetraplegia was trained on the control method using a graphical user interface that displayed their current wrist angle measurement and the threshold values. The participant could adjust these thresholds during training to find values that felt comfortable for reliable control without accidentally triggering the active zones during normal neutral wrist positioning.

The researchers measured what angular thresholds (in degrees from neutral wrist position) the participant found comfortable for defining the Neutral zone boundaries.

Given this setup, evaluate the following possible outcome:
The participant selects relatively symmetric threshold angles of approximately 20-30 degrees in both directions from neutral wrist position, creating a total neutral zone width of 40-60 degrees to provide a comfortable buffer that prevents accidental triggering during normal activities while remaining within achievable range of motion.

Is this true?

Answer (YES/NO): NO